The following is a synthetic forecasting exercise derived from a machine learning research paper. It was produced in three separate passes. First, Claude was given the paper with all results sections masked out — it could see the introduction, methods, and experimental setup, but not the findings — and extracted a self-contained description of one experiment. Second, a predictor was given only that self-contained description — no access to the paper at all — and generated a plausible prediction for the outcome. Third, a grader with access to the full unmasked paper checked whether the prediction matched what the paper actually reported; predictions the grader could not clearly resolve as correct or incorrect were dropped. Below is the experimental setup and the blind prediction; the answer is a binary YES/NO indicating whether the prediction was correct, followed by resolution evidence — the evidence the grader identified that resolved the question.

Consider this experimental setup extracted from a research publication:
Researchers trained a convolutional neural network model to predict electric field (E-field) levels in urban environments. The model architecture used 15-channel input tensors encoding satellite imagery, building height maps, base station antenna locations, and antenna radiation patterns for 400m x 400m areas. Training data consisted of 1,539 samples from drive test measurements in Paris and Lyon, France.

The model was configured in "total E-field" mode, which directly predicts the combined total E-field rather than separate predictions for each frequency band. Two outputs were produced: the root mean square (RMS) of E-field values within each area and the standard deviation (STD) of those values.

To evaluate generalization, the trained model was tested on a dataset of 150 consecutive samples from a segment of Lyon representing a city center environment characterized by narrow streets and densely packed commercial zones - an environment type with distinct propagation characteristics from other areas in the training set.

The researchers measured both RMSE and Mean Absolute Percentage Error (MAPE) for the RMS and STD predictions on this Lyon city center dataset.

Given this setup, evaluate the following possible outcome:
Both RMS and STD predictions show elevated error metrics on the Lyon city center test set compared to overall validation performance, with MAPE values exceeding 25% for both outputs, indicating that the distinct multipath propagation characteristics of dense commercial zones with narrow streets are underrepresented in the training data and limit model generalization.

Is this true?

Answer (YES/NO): NO